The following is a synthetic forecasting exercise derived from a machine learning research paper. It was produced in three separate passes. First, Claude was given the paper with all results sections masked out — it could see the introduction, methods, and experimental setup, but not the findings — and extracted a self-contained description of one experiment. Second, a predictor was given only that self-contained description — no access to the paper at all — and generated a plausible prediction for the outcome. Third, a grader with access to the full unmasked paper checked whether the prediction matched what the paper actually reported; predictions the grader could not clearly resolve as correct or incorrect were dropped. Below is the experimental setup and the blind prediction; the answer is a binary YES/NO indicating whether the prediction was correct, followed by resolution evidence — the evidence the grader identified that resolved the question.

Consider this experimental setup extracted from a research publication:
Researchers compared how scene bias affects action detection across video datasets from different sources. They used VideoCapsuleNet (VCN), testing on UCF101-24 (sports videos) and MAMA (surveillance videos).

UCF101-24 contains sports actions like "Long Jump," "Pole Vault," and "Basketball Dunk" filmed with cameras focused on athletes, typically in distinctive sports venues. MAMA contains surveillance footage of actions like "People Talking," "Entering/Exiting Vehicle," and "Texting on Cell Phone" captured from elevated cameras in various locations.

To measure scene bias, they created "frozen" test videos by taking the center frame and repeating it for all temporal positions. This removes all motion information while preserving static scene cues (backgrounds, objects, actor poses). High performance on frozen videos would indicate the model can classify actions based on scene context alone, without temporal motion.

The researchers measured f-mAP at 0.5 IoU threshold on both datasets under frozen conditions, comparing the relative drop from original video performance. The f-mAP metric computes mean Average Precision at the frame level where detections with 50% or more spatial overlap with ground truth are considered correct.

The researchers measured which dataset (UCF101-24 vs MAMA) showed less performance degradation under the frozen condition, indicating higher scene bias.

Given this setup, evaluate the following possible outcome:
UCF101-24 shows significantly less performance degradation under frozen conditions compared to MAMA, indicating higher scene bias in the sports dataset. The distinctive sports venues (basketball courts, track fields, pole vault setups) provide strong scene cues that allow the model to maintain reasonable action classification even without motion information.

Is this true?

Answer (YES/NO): YES